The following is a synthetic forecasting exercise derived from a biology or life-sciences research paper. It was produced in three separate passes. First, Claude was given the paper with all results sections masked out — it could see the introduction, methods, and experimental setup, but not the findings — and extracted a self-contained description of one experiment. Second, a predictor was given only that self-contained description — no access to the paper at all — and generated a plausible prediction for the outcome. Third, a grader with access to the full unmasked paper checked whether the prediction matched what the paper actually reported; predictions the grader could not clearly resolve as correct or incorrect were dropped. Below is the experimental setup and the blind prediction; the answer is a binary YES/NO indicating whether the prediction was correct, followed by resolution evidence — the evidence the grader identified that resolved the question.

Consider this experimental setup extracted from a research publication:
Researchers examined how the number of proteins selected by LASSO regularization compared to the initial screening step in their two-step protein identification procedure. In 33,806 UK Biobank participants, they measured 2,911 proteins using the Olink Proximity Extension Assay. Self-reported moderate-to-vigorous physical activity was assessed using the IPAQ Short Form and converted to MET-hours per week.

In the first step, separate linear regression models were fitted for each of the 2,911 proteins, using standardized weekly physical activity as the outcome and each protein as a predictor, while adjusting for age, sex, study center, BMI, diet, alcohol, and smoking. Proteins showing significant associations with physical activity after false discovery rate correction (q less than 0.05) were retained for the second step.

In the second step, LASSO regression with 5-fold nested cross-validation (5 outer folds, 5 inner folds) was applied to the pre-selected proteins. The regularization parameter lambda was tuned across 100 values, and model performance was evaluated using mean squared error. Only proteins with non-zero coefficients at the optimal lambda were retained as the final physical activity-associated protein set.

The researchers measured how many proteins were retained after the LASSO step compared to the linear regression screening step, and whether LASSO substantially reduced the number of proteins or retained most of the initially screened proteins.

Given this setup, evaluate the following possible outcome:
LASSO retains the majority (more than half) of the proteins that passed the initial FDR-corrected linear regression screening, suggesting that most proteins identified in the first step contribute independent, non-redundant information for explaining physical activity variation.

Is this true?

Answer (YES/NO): NO